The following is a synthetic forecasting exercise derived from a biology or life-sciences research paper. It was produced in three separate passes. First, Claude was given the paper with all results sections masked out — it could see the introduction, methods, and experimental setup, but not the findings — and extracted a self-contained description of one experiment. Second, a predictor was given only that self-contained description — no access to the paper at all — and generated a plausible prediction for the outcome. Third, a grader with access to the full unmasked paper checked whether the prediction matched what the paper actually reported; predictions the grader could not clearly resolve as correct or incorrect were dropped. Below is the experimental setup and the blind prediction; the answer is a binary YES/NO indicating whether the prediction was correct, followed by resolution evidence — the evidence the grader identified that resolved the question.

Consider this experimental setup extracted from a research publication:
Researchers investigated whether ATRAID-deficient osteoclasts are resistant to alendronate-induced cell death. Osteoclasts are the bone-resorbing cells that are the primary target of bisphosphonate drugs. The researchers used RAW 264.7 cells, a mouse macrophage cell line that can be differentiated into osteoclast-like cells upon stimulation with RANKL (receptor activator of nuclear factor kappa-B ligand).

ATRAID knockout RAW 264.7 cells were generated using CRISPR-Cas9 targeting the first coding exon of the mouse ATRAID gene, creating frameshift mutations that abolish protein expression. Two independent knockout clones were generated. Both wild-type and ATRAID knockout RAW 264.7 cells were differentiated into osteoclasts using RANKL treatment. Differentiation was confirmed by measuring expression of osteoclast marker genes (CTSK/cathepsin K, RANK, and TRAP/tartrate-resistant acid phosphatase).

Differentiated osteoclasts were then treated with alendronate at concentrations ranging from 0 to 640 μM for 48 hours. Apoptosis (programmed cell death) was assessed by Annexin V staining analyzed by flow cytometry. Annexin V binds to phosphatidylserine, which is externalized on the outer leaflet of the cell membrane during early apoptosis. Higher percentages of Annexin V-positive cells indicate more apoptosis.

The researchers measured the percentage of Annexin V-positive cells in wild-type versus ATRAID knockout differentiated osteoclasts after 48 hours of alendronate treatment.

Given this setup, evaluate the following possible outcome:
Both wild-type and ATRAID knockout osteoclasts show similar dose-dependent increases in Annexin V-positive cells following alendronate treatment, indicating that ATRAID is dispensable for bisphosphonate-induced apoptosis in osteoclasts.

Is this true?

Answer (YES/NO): NO